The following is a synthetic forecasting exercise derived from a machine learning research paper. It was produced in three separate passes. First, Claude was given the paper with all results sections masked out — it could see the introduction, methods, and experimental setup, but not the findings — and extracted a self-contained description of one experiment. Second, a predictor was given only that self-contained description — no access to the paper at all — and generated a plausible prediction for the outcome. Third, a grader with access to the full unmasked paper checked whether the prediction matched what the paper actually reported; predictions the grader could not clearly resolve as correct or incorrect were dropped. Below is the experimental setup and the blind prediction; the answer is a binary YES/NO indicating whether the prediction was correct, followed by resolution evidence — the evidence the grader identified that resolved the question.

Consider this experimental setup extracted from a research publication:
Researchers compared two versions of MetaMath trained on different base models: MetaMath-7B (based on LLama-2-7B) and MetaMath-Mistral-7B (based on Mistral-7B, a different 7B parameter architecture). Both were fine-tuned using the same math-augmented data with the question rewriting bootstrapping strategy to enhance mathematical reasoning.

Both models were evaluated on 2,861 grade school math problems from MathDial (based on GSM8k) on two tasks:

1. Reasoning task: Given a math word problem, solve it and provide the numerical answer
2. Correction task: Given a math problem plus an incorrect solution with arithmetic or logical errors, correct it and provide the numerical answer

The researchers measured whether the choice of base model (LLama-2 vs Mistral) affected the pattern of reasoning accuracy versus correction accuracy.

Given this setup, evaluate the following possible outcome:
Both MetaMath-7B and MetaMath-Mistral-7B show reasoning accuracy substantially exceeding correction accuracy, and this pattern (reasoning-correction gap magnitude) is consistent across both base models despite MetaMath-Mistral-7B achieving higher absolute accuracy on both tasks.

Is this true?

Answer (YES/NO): NO